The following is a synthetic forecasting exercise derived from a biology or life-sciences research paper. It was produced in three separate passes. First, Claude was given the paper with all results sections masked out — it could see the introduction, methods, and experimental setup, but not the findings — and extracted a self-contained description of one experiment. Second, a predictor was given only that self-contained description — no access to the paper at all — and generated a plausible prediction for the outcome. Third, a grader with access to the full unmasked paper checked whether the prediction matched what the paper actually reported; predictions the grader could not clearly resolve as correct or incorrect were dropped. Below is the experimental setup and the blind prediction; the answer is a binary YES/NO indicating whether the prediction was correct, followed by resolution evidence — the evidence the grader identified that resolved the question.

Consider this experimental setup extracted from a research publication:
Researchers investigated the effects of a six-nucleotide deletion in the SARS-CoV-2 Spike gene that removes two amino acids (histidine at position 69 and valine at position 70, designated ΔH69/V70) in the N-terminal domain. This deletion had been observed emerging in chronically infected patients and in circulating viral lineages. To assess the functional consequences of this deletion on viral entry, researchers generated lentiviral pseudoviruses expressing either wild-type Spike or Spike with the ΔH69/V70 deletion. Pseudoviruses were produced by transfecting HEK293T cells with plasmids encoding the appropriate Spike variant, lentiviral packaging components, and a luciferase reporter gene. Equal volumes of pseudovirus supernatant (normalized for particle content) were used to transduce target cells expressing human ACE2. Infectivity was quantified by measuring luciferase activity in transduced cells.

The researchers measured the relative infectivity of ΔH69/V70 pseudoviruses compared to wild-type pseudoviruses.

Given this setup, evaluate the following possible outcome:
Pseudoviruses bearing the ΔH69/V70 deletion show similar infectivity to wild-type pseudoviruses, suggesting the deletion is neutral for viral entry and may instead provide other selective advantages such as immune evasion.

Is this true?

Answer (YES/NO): NO